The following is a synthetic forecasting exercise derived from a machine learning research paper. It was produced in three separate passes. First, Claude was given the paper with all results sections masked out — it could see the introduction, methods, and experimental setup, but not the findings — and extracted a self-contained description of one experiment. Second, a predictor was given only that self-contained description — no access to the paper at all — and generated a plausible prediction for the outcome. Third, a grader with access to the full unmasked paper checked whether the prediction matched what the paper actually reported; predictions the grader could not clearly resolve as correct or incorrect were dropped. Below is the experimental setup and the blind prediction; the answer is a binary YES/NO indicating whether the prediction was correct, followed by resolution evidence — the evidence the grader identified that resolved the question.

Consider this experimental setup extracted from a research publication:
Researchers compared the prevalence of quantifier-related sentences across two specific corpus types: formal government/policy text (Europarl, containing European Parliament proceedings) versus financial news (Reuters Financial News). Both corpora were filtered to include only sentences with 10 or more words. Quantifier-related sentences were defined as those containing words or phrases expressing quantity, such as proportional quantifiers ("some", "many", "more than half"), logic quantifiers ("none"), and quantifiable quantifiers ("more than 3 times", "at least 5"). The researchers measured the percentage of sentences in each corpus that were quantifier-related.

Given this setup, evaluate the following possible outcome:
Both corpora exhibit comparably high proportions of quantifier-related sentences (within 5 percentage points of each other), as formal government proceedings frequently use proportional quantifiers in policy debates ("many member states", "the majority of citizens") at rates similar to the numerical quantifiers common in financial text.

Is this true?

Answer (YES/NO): NO